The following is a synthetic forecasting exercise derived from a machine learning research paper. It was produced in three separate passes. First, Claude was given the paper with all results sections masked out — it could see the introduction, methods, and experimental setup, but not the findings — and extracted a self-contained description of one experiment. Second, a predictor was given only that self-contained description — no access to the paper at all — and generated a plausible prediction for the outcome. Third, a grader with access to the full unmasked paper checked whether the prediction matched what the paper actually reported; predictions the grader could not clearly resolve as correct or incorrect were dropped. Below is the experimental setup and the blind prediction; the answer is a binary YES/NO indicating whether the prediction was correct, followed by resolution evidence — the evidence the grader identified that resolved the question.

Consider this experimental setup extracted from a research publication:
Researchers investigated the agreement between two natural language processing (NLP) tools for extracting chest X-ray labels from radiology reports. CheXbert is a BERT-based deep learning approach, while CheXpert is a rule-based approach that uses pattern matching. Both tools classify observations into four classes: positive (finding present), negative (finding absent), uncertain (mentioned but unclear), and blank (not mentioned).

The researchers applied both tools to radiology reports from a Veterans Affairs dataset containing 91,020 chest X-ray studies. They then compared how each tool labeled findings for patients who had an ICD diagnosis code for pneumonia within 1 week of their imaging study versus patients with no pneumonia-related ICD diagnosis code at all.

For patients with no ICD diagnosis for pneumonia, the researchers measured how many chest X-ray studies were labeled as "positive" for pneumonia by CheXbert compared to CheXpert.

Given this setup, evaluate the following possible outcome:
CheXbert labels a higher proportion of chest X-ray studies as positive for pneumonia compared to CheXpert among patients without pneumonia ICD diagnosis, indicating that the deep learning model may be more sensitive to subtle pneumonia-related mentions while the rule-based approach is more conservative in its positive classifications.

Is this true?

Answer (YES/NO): NO